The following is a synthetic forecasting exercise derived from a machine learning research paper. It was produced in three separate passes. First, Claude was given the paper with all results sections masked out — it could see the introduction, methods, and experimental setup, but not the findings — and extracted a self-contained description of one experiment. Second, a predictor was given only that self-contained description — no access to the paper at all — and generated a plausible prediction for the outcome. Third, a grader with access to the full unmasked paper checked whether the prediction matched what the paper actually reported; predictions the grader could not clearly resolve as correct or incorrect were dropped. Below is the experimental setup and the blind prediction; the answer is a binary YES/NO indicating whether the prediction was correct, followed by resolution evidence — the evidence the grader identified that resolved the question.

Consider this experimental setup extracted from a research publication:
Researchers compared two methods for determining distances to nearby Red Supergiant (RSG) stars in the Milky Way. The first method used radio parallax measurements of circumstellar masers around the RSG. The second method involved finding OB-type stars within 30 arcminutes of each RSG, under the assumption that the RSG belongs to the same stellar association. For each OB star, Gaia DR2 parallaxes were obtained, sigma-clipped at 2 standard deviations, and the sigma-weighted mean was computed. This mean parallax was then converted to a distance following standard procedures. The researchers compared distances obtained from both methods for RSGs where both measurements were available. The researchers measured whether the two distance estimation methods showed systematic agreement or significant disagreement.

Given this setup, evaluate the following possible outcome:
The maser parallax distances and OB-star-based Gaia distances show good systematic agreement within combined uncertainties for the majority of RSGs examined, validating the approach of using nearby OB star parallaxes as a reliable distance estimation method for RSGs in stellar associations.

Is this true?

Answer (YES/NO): YES